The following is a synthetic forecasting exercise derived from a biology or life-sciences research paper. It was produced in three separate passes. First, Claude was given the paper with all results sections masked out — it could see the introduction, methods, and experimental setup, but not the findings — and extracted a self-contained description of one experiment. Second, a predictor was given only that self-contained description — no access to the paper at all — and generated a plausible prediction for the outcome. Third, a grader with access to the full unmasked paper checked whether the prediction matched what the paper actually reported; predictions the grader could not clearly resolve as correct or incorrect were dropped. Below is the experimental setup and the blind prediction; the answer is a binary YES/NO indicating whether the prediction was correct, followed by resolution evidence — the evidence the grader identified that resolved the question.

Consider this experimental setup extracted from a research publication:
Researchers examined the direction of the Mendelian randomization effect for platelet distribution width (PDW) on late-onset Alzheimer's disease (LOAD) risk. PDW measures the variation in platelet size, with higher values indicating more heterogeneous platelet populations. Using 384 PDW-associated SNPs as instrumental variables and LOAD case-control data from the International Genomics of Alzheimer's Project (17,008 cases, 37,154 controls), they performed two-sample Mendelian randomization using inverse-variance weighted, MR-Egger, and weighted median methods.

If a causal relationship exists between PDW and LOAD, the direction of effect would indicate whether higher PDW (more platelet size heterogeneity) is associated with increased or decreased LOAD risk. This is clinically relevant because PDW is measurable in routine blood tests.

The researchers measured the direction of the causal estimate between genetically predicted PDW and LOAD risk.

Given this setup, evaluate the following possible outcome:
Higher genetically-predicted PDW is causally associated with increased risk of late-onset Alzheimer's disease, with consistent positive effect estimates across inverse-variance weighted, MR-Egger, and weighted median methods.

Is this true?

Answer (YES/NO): NO